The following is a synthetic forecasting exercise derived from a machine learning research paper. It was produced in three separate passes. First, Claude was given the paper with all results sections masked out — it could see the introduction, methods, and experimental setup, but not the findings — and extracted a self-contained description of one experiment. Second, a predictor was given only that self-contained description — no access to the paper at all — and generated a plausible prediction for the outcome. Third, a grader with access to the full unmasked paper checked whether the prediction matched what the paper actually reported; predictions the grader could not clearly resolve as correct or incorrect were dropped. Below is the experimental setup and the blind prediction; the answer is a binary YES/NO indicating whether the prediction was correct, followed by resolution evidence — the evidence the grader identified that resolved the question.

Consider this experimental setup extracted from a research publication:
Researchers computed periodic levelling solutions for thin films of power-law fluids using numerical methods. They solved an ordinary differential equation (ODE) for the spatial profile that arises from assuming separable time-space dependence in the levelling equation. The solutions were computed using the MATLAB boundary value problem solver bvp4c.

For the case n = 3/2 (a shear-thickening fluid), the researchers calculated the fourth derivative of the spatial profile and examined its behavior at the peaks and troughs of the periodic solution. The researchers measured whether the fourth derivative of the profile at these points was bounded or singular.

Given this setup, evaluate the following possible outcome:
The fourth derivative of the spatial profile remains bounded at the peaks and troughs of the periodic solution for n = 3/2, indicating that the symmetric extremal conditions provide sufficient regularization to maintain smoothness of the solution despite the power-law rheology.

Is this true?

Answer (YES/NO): YES